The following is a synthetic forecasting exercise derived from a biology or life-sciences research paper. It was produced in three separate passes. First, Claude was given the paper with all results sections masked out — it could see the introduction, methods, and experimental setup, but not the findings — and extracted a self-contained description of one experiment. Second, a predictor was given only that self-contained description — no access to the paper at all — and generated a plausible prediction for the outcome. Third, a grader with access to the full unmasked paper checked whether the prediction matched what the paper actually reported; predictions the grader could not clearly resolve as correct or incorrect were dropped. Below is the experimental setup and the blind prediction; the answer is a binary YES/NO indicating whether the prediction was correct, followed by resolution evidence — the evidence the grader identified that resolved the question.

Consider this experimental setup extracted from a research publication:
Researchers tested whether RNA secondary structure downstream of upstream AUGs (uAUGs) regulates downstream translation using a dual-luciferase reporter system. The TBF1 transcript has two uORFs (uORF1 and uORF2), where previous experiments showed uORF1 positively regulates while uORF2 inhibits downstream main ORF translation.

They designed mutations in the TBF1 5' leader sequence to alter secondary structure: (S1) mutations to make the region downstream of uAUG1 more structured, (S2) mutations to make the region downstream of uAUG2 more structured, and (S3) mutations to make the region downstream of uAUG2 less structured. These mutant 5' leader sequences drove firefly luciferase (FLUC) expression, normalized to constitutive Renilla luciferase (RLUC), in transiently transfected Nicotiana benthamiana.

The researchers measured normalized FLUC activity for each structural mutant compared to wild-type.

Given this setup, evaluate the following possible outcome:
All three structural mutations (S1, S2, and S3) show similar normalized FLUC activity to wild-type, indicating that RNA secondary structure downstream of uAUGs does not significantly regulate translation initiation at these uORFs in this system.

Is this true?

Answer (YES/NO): NO